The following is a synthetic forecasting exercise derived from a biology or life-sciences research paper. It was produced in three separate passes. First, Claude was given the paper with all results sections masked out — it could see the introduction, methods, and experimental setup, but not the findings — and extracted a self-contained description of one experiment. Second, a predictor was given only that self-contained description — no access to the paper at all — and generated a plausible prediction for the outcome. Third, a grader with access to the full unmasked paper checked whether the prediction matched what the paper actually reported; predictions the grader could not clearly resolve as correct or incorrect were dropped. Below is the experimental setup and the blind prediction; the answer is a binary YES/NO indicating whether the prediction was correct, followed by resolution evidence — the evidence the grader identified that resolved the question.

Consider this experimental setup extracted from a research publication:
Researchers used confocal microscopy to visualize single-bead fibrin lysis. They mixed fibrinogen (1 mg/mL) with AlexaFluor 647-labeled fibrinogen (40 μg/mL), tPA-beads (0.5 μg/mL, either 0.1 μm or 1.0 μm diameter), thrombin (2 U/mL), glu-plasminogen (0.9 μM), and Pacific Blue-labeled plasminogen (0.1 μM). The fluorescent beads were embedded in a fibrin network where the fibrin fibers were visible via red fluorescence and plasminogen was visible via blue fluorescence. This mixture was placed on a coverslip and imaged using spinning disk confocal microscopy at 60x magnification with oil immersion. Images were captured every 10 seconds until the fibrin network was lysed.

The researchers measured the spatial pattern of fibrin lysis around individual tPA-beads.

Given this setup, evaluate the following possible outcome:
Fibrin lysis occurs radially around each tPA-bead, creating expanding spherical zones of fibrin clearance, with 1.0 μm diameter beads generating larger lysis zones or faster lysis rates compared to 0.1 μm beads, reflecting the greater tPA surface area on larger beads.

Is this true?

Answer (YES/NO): YES